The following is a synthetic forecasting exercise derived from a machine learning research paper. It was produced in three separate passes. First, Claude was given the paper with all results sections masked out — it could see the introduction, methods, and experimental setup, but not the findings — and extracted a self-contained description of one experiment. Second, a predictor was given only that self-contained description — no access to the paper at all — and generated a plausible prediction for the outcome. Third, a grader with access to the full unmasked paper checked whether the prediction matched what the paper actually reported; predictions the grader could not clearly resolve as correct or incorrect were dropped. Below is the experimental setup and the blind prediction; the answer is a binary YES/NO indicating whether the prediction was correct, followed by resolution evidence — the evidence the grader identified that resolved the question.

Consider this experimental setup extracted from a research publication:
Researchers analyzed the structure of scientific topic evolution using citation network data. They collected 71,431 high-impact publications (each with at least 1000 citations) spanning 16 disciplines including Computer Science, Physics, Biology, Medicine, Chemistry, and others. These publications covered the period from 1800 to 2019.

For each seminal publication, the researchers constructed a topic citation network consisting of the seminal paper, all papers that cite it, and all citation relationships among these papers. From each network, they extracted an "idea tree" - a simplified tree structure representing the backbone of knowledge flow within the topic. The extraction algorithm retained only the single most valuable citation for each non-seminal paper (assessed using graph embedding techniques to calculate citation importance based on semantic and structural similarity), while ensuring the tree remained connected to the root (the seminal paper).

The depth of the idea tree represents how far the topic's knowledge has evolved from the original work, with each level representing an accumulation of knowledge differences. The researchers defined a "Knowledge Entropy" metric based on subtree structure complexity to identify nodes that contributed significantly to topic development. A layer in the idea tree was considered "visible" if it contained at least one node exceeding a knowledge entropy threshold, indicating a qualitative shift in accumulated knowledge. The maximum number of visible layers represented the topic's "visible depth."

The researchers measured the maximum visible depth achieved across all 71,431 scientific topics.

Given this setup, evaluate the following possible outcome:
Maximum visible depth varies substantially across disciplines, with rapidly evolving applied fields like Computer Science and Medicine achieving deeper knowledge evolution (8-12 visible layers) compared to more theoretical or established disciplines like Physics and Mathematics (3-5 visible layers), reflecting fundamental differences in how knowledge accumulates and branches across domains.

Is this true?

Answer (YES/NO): NO